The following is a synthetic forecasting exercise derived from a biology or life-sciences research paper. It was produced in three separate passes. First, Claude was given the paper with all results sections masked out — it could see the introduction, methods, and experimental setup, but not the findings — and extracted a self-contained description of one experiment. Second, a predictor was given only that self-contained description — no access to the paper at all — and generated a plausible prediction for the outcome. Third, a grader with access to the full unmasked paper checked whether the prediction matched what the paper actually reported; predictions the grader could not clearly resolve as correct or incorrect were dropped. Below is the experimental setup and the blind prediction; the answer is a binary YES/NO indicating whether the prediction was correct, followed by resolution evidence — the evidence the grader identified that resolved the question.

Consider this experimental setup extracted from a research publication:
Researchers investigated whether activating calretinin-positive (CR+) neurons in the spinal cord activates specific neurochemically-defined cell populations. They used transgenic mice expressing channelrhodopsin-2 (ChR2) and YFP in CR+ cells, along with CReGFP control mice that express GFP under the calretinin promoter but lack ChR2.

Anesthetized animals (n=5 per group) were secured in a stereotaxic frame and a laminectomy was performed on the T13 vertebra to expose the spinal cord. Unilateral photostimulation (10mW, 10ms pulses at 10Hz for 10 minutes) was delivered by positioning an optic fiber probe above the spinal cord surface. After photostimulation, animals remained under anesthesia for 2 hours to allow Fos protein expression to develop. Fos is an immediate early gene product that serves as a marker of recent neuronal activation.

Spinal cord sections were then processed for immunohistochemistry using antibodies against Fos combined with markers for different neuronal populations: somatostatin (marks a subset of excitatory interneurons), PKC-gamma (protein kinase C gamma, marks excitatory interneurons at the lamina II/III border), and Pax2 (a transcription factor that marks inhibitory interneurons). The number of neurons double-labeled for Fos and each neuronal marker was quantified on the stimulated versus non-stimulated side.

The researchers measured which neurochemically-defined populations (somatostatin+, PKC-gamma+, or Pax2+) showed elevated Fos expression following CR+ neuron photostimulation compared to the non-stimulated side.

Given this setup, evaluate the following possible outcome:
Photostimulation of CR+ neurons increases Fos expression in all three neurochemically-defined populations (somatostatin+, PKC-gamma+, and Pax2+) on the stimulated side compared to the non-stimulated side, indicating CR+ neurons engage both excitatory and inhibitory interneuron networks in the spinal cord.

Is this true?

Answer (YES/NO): NO